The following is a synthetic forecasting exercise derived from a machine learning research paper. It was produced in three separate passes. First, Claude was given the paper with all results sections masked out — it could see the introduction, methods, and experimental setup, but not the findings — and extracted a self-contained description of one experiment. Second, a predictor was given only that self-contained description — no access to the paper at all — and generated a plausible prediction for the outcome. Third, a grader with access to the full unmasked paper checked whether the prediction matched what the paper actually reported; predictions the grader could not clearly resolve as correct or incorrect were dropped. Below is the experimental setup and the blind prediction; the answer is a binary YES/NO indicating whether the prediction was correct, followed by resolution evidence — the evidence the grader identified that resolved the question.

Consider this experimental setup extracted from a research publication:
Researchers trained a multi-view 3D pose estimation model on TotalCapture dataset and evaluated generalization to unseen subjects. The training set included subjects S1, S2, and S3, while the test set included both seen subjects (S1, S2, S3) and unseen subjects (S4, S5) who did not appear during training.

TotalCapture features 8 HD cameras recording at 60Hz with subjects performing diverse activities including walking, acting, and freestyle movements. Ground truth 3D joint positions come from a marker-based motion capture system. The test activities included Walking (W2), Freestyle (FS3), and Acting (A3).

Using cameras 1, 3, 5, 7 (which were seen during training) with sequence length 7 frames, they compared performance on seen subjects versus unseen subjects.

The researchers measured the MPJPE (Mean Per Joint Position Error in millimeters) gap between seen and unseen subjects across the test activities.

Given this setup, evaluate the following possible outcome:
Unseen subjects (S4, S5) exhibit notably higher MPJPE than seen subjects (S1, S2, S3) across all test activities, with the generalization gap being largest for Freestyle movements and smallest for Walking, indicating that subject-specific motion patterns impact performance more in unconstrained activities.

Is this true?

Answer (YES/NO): YES